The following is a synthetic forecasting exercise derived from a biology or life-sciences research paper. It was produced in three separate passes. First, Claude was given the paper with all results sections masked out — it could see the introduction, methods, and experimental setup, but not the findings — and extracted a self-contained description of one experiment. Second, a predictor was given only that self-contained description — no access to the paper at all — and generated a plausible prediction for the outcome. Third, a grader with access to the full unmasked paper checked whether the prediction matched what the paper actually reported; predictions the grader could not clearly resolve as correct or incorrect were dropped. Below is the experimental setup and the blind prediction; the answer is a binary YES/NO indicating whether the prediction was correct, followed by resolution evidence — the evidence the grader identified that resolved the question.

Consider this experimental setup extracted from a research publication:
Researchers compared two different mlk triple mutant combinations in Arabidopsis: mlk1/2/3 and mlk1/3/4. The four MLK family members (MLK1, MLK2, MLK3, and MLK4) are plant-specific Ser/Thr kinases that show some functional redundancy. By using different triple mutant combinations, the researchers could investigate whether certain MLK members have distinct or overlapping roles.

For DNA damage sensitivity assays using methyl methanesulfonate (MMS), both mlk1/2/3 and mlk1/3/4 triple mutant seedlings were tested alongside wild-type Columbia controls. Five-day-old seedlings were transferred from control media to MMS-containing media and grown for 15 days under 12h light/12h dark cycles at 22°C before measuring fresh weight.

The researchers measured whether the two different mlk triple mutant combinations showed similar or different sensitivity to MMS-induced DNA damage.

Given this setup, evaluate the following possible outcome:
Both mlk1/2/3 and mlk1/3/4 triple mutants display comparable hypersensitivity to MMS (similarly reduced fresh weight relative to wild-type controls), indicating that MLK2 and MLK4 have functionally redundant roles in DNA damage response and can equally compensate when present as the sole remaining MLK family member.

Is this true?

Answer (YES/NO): NO